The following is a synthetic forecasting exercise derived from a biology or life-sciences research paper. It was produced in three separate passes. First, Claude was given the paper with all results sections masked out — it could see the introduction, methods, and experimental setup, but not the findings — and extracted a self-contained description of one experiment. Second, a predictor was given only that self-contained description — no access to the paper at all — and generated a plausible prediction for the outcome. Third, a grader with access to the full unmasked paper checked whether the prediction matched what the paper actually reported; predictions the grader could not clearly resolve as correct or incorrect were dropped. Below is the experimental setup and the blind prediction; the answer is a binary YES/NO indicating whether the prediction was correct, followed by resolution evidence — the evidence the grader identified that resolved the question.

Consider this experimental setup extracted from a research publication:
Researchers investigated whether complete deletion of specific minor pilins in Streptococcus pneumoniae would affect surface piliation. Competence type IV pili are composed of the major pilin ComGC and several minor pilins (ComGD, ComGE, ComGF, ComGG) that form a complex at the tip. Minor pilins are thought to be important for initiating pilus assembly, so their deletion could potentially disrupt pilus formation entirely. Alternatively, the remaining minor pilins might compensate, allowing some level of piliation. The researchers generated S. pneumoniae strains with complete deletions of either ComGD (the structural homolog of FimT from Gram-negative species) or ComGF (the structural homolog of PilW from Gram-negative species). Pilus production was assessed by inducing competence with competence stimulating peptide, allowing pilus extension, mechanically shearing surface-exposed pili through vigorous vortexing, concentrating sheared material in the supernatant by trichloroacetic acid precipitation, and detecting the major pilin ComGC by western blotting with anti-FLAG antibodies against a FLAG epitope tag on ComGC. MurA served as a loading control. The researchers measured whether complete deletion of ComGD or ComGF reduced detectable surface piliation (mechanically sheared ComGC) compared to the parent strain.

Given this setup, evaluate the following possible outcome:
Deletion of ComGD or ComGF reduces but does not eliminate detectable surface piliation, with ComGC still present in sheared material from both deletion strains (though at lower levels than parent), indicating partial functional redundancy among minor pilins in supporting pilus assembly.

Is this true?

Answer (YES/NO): NO